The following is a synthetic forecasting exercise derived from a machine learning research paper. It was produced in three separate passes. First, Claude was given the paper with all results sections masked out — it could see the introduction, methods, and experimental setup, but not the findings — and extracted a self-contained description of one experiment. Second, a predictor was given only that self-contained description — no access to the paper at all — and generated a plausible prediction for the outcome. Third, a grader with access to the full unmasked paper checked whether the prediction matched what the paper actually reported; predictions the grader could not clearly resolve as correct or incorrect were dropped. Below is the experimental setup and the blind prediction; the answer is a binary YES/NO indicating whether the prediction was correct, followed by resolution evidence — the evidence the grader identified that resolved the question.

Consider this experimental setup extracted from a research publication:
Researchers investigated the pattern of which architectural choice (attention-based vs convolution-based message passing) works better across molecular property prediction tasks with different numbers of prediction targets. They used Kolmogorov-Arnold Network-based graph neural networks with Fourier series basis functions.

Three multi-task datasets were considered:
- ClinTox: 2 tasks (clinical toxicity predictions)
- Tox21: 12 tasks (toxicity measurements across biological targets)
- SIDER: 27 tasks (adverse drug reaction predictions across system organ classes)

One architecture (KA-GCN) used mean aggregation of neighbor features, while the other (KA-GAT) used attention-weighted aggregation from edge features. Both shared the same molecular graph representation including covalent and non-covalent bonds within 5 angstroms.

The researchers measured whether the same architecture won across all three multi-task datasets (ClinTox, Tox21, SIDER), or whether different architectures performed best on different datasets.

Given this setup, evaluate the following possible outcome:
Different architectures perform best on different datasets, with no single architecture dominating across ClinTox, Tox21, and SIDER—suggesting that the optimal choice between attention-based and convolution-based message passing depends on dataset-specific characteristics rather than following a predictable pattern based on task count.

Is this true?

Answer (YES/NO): NO